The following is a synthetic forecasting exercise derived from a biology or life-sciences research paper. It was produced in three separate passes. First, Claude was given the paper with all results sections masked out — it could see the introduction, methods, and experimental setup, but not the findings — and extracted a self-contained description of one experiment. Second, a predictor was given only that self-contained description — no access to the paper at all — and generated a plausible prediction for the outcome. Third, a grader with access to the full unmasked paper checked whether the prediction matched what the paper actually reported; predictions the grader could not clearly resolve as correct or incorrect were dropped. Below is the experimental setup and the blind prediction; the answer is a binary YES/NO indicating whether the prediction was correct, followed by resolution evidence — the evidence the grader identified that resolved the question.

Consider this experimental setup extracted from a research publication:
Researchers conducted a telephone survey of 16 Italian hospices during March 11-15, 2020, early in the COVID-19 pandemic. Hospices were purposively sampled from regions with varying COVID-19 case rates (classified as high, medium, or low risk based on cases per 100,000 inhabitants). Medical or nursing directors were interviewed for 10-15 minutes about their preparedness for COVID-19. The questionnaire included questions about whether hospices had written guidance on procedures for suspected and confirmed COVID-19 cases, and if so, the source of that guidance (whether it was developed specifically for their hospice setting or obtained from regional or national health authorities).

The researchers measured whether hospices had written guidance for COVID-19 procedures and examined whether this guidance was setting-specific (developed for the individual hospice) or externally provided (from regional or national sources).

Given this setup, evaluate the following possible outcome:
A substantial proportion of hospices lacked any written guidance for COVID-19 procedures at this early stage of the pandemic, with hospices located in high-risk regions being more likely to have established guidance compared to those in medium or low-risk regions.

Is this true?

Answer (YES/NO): NO